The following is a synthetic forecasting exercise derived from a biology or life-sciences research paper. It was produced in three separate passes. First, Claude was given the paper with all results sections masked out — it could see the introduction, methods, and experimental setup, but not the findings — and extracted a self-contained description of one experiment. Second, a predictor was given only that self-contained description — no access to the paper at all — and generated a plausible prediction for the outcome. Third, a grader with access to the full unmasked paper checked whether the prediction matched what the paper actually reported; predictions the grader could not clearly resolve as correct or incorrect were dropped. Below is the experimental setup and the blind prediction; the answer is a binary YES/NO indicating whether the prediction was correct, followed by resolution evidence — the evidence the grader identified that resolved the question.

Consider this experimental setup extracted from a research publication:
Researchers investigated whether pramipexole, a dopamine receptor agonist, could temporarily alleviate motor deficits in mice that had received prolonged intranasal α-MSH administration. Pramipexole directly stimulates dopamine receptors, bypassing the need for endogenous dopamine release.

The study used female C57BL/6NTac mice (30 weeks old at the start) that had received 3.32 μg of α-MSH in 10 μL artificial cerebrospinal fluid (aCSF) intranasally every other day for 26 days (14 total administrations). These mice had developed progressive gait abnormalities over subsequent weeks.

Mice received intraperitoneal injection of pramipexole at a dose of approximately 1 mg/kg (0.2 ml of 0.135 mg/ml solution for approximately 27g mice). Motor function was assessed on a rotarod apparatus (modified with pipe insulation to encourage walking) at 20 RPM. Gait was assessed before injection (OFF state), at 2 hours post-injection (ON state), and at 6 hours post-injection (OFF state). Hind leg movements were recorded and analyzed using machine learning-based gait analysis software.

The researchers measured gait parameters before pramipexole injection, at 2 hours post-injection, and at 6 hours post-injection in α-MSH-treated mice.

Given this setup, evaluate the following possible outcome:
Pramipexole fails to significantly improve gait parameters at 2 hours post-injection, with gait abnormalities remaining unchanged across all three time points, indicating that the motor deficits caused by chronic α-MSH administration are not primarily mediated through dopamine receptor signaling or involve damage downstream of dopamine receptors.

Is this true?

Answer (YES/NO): NO